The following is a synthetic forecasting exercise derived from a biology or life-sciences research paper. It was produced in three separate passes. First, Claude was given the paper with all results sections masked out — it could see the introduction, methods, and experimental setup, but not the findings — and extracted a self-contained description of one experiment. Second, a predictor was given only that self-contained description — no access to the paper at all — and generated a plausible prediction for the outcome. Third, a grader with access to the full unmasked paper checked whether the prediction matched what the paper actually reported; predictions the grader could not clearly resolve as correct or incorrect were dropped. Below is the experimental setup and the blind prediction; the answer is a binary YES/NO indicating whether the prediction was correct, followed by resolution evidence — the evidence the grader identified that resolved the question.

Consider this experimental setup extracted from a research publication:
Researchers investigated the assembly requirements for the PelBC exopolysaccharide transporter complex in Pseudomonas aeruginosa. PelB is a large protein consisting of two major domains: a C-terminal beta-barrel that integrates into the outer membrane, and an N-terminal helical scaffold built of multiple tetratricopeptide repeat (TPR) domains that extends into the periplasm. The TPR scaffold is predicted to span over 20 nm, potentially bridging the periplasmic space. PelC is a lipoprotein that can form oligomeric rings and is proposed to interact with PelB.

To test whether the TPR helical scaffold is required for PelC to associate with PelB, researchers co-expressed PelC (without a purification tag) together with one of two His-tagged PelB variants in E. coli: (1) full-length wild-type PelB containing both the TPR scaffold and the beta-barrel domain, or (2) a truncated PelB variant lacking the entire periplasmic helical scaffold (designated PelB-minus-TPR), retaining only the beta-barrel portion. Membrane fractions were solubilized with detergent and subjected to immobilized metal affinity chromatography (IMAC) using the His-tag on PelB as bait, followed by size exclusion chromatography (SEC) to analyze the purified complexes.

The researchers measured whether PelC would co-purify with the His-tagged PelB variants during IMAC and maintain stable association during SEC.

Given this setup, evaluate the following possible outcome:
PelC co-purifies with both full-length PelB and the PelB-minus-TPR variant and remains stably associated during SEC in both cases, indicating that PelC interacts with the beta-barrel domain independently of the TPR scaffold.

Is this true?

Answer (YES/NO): NO